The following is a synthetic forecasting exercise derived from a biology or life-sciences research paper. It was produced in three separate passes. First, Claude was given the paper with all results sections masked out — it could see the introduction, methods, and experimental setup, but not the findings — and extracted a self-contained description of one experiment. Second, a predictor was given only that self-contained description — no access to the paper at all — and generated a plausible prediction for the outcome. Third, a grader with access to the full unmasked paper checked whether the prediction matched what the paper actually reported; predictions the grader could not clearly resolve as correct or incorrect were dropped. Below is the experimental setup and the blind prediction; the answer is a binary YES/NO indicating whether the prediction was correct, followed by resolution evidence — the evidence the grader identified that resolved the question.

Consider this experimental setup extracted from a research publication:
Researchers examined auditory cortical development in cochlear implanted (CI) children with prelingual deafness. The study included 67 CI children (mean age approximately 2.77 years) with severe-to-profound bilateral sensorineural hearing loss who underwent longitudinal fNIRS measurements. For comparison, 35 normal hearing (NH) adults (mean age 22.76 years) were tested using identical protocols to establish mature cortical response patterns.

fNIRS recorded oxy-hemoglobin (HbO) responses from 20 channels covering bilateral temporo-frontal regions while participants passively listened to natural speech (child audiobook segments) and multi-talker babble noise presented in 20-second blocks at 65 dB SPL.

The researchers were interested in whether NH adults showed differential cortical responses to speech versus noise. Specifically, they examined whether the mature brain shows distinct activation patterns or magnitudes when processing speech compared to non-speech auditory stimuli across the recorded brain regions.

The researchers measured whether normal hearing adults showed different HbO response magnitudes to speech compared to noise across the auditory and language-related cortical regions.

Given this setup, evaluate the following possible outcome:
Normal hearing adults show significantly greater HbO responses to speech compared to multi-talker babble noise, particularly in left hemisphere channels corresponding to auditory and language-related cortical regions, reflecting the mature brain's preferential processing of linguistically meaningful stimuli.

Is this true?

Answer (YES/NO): NO